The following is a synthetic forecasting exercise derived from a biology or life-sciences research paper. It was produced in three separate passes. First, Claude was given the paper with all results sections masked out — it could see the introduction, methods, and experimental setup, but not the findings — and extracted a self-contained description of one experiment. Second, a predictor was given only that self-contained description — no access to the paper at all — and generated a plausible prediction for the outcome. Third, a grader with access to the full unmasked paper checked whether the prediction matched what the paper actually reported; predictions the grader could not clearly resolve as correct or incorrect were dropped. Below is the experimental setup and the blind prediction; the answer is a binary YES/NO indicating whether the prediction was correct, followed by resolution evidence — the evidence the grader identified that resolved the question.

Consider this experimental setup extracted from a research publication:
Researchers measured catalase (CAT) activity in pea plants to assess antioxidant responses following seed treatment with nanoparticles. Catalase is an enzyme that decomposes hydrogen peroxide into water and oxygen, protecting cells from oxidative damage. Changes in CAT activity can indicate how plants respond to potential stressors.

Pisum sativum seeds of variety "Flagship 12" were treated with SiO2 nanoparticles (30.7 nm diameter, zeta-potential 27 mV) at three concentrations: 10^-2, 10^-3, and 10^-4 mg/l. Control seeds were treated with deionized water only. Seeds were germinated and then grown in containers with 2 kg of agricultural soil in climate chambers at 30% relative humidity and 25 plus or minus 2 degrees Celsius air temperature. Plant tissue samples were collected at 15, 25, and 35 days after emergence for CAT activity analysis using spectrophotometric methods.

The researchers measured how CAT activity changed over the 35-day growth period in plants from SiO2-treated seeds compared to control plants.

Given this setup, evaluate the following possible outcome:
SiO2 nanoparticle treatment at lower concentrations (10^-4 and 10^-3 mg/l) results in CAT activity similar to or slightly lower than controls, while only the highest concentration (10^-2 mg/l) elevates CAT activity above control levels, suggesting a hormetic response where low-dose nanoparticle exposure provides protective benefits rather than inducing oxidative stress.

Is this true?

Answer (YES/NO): NO